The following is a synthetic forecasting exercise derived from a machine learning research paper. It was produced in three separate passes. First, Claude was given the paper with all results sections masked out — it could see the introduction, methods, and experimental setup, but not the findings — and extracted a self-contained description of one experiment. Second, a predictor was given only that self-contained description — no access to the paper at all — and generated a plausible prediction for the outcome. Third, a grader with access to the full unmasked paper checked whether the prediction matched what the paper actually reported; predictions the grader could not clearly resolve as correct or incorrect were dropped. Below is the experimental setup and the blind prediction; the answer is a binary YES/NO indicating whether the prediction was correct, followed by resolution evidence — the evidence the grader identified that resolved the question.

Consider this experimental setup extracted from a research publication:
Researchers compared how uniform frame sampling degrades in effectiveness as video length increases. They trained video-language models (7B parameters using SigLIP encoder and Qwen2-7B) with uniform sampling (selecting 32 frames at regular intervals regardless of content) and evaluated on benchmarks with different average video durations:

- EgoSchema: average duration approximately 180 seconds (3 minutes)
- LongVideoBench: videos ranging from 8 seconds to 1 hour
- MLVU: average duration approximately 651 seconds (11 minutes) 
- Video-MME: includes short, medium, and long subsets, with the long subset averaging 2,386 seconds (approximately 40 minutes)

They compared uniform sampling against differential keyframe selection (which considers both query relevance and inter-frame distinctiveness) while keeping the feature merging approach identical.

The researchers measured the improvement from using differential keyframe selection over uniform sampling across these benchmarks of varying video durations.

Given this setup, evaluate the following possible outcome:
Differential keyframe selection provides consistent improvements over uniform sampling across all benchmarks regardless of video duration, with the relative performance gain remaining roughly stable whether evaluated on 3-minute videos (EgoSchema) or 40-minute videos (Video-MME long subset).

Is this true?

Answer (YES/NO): NO